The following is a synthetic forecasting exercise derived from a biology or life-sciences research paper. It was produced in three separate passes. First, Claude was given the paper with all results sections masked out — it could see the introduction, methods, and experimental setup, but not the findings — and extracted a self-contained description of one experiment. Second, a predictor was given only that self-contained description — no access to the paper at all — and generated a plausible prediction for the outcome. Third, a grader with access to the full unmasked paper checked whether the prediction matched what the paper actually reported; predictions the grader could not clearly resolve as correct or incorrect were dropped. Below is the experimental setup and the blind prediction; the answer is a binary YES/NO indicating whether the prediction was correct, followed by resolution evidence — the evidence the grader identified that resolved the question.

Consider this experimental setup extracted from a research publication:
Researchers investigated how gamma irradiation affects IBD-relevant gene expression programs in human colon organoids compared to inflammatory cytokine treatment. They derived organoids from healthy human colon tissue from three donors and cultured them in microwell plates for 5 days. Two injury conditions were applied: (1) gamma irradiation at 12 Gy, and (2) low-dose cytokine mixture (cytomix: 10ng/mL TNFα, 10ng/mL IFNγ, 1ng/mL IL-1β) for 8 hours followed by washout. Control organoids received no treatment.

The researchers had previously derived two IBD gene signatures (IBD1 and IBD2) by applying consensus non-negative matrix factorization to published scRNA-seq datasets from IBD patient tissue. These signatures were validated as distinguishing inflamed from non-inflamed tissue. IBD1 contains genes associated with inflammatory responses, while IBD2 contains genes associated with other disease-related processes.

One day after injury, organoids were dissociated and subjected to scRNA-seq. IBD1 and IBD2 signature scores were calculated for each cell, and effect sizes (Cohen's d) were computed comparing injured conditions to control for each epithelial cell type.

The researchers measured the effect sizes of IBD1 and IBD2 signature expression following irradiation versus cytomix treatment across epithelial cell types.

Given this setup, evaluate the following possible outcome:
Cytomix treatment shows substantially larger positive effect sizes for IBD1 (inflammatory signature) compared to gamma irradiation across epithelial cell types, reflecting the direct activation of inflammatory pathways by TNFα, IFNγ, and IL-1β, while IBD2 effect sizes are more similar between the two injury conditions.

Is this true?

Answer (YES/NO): YES